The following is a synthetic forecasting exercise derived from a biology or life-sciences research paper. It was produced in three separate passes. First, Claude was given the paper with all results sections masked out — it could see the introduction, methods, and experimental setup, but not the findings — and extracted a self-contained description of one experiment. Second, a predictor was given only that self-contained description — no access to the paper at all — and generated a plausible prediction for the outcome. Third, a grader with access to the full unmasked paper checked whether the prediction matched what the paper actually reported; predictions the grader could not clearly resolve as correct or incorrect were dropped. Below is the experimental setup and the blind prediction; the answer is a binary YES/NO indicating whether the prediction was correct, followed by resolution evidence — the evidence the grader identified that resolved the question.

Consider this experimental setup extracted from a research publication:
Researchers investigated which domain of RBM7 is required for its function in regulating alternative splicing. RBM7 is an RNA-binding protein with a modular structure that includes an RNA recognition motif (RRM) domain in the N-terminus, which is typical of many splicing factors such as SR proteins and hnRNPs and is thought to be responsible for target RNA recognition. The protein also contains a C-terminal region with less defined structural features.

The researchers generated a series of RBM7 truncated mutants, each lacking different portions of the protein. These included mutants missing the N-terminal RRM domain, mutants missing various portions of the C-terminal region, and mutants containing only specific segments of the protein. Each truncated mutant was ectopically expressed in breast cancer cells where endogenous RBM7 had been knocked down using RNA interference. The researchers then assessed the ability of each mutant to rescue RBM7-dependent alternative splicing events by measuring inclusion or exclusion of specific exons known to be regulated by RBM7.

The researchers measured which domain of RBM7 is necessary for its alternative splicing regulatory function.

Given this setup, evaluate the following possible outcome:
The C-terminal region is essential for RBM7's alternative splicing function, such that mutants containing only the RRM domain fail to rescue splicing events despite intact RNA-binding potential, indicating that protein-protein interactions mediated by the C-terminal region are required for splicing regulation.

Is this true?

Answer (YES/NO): NO